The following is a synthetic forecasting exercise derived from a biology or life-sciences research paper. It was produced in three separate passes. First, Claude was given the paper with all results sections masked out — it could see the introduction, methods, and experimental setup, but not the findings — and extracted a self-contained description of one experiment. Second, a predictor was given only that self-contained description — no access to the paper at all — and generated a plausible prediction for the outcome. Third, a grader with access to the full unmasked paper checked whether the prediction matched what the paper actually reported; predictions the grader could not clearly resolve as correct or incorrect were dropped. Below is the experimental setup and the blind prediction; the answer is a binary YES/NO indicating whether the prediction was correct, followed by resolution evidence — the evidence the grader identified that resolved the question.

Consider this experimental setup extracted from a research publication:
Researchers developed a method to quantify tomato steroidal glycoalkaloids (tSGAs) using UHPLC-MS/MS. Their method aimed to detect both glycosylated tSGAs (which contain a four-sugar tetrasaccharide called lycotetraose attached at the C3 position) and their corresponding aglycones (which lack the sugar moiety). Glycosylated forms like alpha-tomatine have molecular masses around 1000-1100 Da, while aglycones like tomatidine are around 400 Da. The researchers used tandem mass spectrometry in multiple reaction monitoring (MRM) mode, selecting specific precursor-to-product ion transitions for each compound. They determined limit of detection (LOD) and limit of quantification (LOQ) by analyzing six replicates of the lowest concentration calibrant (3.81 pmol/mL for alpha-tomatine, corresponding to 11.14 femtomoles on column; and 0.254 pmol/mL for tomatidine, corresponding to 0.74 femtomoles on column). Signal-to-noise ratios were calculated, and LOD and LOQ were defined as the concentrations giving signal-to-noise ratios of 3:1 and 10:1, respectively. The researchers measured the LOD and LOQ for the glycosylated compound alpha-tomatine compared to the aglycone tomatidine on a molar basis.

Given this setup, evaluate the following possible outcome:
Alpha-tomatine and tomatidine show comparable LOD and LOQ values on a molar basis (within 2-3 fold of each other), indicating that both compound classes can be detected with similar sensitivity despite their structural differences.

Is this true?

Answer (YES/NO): NO